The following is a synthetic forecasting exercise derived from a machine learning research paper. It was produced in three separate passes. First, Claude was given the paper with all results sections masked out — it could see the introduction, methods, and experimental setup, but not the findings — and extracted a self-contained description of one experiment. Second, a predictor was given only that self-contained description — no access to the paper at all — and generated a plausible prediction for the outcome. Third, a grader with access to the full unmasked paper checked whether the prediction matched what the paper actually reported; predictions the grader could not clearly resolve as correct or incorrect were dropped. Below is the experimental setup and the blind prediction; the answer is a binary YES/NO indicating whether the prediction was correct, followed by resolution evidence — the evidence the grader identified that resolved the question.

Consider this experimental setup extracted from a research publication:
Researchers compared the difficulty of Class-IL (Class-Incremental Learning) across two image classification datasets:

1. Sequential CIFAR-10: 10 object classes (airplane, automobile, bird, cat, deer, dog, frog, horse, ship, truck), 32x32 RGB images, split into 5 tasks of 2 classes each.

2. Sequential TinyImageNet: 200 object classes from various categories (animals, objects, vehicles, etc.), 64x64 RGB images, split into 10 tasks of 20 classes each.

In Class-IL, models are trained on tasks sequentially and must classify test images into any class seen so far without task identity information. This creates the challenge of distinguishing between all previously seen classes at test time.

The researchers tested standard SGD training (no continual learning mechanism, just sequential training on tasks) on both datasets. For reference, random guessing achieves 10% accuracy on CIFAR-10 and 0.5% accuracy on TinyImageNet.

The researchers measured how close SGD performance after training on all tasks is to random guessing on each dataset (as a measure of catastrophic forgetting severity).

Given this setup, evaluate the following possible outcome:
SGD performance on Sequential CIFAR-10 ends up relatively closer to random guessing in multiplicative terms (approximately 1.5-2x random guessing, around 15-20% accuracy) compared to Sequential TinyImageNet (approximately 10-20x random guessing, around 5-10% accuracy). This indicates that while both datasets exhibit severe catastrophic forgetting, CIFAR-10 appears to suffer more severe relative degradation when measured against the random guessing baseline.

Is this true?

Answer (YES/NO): YES